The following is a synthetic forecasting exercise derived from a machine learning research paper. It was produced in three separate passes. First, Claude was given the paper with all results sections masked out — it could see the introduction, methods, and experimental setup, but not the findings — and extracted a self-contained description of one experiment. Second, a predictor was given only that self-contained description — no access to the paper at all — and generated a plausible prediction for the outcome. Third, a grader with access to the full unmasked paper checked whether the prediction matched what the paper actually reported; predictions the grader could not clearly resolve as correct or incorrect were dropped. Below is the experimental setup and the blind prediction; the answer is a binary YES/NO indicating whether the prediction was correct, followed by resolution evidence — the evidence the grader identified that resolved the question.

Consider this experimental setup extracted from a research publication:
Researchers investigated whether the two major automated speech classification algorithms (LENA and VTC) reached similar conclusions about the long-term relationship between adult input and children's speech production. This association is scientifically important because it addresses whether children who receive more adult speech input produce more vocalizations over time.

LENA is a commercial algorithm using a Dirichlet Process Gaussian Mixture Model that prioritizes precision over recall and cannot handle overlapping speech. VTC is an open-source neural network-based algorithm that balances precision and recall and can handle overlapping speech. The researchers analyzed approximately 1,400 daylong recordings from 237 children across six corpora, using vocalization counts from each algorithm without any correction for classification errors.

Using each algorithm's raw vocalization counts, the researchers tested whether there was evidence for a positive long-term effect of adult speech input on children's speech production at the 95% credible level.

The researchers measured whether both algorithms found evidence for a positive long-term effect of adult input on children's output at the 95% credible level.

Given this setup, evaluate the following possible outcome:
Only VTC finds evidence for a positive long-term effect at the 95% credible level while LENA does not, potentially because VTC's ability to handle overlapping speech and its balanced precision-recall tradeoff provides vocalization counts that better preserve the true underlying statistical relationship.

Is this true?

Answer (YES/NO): YES